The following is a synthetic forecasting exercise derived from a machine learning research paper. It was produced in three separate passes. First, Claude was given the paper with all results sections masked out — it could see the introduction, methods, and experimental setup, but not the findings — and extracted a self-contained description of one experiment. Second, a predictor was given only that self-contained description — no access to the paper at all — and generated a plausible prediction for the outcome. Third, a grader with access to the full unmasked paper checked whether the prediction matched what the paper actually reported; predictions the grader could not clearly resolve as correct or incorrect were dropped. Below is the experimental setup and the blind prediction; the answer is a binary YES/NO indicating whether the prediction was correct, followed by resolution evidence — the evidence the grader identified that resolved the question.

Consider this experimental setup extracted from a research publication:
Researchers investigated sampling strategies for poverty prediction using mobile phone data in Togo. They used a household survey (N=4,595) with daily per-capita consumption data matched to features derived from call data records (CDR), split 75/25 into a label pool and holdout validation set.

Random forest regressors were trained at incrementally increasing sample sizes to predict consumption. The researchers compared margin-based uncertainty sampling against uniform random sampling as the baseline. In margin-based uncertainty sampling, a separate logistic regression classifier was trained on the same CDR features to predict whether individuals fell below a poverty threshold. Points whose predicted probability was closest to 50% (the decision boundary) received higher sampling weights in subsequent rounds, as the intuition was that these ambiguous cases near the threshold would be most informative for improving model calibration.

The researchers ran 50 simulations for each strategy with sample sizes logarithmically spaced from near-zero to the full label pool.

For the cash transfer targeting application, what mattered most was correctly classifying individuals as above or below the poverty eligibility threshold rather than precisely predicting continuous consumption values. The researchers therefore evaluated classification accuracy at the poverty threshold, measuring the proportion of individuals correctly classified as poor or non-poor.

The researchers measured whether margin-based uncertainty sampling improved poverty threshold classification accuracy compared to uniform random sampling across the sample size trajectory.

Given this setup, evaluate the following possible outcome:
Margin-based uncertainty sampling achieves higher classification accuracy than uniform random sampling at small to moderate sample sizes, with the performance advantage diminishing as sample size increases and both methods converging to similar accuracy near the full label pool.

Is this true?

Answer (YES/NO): NO